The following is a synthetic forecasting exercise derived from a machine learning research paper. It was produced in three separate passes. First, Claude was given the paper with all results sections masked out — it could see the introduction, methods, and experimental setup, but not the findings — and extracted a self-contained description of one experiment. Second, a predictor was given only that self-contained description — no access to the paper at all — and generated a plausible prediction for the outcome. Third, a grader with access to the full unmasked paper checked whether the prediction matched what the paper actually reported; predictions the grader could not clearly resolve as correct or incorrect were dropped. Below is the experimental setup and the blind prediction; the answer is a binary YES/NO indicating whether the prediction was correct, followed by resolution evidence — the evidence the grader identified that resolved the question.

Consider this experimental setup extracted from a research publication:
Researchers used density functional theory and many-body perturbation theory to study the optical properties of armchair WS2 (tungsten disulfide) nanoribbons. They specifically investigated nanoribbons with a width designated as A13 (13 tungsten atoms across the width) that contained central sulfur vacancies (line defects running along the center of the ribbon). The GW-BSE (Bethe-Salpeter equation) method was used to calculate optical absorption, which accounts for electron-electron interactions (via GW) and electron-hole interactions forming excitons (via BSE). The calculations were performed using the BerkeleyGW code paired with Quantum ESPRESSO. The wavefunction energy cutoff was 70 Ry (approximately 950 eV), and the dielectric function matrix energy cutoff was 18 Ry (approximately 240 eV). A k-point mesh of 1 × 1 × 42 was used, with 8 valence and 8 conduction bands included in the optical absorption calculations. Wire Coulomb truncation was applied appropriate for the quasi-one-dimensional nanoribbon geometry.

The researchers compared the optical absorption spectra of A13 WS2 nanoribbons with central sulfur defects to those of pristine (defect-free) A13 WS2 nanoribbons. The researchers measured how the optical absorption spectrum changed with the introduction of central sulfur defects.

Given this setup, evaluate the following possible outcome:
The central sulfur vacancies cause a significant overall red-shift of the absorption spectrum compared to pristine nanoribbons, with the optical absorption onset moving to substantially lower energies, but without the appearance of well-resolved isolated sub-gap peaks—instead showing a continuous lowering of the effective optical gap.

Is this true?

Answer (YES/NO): NO